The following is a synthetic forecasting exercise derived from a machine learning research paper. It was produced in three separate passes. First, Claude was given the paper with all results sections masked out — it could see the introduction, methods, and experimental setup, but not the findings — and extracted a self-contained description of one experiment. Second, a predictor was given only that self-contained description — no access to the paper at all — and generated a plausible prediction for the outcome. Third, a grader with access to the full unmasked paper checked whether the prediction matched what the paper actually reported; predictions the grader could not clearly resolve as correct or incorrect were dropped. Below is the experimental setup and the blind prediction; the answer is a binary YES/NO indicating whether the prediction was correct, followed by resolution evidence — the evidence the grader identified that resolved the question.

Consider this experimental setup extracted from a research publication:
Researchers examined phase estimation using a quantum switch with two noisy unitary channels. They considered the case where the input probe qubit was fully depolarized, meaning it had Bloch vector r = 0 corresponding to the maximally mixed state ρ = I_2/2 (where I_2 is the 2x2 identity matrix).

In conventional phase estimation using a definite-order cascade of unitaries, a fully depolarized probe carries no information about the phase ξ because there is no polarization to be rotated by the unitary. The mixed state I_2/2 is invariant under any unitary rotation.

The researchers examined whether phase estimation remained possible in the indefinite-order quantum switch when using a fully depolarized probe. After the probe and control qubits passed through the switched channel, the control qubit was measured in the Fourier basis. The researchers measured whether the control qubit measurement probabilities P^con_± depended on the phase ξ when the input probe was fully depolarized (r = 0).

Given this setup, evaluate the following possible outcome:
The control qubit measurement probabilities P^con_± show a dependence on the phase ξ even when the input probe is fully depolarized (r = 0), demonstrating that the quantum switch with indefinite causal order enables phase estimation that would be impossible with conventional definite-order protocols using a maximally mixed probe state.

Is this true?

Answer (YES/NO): YES